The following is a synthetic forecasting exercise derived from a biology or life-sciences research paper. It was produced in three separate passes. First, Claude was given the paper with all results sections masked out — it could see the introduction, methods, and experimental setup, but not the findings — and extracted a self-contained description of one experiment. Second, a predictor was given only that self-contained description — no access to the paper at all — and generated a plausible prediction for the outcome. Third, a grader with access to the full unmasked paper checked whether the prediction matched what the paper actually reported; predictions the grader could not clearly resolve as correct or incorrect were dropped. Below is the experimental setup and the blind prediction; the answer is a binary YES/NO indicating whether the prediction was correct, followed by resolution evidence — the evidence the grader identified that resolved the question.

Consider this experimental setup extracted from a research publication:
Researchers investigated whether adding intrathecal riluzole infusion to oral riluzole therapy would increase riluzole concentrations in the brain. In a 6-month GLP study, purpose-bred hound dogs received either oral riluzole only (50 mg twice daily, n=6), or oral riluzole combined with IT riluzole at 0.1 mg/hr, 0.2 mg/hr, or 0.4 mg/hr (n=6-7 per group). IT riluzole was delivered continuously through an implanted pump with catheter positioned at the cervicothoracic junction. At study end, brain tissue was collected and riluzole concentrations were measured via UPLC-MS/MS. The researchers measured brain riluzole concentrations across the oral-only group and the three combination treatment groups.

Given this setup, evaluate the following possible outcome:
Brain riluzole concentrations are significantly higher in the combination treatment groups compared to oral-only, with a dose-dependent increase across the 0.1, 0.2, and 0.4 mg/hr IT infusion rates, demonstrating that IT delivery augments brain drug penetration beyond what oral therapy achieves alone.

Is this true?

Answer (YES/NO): NO